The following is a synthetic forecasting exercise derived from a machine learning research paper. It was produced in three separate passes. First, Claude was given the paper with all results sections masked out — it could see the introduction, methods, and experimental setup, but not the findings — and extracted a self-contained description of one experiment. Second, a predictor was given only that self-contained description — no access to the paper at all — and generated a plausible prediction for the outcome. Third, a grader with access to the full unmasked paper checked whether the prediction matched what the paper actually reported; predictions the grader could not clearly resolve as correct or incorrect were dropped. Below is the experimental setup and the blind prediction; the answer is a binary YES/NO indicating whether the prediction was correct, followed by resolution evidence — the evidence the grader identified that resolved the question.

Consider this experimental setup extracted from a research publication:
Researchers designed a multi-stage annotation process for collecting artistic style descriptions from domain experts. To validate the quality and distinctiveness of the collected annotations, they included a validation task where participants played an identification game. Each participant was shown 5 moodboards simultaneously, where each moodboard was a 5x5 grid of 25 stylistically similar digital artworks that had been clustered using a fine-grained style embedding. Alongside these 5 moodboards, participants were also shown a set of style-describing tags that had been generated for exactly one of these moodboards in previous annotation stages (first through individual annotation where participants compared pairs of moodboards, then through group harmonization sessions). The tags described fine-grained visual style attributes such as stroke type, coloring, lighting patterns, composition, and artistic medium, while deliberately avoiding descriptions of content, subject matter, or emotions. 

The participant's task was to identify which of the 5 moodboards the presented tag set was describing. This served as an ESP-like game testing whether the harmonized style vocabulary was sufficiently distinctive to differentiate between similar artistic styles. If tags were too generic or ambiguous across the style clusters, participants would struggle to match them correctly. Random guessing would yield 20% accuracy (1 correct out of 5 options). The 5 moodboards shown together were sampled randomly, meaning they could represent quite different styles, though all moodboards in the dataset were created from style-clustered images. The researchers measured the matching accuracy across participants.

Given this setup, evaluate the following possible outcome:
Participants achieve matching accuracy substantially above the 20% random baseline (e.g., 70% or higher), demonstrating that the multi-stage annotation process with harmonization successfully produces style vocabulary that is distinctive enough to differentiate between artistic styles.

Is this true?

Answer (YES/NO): YES